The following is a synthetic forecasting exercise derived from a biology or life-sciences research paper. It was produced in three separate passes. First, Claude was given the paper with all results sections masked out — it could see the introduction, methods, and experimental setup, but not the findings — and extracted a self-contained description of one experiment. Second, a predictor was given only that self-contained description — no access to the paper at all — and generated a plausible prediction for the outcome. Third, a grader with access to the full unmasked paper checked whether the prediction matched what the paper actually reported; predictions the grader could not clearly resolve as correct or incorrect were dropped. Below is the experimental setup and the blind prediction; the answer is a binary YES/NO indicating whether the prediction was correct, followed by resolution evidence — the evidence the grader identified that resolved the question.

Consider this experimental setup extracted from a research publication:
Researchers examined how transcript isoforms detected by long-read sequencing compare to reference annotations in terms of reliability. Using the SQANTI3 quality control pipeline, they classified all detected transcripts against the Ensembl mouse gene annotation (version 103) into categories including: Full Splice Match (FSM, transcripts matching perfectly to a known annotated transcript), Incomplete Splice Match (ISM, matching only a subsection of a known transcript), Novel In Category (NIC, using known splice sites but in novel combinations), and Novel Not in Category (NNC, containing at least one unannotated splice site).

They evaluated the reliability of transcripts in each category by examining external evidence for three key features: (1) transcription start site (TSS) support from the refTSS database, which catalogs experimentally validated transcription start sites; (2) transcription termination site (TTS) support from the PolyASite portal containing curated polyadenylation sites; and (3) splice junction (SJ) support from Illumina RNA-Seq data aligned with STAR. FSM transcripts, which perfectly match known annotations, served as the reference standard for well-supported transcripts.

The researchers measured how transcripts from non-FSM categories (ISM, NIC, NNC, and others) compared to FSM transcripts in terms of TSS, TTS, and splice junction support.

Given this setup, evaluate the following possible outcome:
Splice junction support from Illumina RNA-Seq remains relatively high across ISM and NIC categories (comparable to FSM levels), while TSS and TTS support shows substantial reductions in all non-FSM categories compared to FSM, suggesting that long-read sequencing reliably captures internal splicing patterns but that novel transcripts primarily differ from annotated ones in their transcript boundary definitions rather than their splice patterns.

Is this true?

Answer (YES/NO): NO